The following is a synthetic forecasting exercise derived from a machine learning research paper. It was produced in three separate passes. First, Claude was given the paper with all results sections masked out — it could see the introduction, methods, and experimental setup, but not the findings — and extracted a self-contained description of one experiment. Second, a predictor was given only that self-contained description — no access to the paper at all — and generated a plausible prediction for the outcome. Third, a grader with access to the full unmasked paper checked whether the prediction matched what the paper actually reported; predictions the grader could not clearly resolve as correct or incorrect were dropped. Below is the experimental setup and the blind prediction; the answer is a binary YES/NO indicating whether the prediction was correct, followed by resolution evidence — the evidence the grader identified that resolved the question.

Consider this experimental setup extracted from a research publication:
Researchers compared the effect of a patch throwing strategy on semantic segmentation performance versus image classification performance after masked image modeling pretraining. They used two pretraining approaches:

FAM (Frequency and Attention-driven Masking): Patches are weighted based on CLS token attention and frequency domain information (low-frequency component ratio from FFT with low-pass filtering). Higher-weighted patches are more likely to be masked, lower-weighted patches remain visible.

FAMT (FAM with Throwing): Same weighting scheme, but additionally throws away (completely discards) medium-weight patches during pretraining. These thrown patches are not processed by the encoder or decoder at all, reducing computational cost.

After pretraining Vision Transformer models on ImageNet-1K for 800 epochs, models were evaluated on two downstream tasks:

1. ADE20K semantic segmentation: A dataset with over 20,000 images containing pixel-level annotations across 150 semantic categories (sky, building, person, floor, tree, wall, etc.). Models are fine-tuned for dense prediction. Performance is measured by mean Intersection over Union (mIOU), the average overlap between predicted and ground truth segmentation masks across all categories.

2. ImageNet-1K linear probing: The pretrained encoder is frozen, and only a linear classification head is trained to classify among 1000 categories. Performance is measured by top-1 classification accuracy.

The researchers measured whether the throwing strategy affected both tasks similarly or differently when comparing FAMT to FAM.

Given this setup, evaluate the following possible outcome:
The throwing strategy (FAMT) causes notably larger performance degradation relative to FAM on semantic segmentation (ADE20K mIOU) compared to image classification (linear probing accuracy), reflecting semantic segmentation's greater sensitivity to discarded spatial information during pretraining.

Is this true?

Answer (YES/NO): NO